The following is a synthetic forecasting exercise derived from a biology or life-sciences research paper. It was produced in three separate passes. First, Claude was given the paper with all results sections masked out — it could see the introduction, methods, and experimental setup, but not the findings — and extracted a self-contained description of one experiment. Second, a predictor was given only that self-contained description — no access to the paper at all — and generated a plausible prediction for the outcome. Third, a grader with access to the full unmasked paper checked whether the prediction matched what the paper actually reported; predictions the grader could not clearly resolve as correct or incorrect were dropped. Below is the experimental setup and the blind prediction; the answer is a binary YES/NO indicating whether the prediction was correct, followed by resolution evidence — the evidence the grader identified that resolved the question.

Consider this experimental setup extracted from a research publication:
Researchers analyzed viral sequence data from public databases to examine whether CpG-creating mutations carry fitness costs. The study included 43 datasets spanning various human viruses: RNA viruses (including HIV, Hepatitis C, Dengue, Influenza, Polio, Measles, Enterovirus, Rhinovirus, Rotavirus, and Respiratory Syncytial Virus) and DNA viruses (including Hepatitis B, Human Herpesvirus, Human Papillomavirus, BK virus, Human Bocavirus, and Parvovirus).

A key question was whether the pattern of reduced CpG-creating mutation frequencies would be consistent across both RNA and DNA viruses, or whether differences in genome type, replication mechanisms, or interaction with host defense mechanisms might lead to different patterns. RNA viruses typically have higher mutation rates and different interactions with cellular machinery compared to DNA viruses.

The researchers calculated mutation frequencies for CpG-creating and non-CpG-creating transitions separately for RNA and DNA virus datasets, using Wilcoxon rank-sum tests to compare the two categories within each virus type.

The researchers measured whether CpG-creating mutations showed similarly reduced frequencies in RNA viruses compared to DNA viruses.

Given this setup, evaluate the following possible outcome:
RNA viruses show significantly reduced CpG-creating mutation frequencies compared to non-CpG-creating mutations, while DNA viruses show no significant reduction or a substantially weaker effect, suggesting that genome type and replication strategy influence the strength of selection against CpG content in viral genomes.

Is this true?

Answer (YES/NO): NO